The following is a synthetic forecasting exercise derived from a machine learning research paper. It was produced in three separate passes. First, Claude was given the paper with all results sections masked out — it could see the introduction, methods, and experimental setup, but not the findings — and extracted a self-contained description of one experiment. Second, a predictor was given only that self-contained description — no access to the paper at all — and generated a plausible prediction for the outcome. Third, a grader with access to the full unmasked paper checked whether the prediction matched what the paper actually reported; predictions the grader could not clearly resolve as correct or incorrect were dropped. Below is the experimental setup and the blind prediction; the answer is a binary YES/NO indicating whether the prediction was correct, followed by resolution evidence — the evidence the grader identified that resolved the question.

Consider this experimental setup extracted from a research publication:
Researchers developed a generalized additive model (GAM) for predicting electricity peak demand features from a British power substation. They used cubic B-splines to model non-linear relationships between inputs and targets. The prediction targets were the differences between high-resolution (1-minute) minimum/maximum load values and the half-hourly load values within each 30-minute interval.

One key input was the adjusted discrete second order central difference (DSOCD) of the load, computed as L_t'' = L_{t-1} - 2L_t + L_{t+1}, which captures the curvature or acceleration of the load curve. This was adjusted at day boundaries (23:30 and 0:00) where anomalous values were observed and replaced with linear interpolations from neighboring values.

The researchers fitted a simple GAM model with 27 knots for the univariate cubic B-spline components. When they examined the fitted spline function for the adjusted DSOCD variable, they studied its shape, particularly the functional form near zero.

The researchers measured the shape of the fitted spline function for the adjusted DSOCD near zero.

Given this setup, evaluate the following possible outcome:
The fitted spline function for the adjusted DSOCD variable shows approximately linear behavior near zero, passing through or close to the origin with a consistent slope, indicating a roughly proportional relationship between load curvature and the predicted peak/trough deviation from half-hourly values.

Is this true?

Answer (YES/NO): NO